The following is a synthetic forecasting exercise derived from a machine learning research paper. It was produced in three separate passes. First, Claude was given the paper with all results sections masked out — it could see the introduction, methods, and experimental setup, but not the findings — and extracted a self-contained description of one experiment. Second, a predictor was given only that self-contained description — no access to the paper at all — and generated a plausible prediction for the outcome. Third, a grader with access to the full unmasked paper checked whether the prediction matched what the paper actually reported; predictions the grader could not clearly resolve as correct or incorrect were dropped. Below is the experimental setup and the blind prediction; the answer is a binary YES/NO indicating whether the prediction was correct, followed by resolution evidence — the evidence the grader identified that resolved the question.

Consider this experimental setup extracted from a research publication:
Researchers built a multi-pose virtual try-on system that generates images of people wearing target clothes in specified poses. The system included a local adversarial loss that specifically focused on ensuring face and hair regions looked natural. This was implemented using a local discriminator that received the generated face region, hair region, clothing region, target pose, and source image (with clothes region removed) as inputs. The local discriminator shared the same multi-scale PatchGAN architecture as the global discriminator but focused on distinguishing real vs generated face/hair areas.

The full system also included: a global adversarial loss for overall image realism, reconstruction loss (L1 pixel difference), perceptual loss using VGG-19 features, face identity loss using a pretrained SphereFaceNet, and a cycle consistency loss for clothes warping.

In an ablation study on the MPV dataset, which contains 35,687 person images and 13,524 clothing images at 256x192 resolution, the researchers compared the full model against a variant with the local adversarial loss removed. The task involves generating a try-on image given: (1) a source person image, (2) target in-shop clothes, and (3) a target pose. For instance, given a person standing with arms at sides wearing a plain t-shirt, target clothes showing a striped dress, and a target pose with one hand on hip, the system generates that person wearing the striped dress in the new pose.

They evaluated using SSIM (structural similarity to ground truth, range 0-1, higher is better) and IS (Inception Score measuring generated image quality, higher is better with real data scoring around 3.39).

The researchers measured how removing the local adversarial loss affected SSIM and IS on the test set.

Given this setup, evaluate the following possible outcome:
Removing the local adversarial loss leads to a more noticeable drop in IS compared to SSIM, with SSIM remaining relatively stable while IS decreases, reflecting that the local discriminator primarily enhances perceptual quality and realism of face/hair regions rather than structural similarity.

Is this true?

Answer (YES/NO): NO